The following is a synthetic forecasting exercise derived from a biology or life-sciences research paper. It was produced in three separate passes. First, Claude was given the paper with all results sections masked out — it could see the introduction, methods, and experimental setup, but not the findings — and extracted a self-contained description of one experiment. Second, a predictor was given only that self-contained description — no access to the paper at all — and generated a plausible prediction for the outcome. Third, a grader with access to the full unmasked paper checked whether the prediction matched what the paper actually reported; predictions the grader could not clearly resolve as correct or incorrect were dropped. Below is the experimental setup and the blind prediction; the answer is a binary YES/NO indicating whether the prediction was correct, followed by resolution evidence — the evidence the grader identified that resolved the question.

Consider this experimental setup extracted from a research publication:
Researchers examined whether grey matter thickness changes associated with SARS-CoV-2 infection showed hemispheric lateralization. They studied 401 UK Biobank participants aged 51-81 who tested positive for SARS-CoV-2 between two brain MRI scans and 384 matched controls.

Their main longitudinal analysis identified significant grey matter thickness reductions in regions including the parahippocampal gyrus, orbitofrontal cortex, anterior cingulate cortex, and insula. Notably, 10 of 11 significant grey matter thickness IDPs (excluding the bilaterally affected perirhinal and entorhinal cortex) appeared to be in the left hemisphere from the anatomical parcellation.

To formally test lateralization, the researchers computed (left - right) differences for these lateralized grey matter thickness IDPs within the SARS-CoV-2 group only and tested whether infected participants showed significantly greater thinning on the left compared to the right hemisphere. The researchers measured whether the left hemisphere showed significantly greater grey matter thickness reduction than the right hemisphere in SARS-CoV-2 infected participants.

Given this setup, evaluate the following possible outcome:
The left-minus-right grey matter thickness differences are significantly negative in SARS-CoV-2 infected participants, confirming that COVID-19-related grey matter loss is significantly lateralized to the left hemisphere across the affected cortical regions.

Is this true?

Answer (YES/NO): NO